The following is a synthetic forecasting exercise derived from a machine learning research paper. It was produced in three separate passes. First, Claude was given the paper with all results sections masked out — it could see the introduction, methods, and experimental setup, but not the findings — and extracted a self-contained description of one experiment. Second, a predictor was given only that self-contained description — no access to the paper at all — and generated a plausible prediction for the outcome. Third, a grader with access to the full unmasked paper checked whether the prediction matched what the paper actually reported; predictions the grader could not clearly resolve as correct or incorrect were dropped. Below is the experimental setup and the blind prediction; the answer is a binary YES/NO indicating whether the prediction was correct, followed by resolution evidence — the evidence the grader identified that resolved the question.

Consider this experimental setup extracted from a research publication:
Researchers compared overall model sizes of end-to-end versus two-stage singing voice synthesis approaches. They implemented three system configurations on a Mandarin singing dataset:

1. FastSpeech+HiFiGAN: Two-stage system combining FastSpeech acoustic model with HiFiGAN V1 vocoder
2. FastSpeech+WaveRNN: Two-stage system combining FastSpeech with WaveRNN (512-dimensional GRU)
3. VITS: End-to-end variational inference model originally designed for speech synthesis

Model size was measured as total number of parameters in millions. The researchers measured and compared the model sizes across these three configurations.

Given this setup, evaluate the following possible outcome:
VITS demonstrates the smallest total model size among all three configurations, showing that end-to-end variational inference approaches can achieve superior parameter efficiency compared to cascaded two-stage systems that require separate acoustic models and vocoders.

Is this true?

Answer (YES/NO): YES